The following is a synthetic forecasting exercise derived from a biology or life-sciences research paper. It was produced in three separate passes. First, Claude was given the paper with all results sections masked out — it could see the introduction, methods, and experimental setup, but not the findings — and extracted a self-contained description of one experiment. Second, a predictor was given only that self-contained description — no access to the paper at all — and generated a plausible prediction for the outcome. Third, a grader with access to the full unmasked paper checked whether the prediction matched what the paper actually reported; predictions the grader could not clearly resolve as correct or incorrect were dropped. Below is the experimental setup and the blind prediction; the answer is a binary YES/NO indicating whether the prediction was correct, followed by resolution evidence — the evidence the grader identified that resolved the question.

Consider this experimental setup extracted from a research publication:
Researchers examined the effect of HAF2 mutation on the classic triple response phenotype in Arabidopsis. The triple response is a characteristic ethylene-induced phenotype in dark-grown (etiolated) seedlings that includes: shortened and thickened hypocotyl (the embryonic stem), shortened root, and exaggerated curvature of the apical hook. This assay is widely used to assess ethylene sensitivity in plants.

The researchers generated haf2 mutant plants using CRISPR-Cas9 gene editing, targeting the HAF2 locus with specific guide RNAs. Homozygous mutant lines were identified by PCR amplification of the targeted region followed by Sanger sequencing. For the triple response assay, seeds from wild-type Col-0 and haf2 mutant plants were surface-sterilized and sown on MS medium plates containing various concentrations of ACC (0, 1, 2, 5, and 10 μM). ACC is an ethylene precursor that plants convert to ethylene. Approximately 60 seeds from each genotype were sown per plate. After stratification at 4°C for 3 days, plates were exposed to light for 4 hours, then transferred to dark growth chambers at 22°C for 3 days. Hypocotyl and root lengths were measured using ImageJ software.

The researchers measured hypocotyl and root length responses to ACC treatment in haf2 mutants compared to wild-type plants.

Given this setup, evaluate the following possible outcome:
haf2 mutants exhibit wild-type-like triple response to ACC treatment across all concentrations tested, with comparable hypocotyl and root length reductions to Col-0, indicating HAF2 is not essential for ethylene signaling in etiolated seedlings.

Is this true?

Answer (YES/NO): NO